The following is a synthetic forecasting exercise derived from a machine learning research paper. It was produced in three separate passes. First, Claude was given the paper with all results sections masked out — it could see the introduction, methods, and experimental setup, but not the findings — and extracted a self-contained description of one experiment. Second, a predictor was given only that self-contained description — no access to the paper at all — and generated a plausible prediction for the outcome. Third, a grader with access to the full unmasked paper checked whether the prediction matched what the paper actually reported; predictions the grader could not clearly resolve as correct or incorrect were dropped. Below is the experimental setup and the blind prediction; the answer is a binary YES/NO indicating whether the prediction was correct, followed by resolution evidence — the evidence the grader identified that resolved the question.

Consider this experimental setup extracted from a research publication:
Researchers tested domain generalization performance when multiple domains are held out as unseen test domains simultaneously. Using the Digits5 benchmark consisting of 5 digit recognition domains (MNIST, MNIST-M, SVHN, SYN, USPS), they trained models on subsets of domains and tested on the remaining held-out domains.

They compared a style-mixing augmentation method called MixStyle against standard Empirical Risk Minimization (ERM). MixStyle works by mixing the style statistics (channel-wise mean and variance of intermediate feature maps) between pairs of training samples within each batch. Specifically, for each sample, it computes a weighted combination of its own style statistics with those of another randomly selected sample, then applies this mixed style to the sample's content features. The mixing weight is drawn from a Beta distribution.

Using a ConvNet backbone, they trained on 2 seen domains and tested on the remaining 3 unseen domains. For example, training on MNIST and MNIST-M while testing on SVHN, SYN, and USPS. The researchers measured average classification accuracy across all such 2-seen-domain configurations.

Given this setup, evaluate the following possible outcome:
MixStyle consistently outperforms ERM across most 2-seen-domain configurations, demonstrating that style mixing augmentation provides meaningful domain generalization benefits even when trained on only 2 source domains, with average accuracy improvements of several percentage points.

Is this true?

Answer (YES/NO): NO